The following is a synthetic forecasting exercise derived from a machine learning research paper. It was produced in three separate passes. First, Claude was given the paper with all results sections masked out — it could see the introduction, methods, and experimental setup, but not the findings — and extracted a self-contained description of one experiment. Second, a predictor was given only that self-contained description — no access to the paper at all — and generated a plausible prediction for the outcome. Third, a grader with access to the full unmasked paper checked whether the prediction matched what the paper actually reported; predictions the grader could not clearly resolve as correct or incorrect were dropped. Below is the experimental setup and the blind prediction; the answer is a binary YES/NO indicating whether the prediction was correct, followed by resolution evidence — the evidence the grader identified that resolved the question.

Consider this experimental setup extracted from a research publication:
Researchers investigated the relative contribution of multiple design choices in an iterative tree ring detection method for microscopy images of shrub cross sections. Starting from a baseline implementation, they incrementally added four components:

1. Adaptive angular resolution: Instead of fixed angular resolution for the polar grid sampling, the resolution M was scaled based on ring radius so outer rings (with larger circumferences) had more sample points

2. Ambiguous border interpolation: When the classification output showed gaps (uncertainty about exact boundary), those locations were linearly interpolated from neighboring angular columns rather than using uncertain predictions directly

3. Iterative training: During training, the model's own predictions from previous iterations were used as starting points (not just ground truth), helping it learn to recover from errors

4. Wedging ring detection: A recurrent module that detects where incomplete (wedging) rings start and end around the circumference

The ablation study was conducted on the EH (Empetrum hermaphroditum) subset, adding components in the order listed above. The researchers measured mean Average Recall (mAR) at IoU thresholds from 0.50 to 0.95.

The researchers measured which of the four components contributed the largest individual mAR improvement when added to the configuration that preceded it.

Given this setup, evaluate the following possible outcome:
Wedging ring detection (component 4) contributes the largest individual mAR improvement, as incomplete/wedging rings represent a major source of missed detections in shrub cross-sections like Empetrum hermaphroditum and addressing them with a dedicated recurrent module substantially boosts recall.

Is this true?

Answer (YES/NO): NO